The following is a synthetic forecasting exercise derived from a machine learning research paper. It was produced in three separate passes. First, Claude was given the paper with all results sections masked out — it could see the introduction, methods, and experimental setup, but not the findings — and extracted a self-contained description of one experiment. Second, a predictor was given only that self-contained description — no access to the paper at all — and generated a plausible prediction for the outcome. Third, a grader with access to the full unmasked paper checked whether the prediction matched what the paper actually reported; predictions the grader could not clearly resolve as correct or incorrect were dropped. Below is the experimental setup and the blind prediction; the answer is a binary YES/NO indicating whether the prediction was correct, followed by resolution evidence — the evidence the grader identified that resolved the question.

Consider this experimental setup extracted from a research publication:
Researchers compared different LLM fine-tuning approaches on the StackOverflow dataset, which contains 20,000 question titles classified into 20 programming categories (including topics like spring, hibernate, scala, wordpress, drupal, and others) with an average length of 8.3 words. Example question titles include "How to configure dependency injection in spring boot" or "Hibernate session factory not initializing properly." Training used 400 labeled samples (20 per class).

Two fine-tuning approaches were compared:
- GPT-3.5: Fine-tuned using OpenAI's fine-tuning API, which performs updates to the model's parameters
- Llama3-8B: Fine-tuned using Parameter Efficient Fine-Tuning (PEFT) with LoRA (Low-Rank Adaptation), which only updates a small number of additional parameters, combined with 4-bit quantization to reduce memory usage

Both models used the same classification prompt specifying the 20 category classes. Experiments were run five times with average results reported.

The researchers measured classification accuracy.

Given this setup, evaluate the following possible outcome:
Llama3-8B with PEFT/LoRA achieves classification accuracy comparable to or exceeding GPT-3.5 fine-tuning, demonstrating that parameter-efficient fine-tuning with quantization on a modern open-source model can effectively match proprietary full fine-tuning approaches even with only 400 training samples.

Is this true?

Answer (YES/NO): YES